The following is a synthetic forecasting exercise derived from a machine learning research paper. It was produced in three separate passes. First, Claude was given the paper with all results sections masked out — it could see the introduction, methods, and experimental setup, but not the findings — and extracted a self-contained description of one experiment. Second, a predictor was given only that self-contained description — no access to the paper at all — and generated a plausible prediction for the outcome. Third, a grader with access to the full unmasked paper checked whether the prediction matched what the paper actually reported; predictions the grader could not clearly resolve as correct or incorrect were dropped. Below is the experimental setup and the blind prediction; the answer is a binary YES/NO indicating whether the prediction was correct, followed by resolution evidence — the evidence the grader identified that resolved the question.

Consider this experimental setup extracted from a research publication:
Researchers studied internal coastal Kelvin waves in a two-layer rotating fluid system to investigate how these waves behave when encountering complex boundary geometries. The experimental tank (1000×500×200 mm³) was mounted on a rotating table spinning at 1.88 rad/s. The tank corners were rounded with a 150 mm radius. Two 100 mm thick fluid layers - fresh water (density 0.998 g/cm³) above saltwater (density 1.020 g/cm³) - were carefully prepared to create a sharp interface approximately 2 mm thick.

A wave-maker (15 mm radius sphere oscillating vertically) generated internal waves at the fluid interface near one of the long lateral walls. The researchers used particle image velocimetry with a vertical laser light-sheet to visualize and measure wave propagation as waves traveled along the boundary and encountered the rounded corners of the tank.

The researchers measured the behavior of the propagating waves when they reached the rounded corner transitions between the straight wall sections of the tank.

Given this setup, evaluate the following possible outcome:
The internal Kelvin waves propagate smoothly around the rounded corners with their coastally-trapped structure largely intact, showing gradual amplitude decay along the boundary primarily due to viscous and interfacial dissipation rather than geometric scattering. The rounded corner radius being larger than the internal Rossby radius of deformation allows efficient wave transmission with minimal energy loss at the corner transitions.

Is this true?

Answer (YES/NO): YES